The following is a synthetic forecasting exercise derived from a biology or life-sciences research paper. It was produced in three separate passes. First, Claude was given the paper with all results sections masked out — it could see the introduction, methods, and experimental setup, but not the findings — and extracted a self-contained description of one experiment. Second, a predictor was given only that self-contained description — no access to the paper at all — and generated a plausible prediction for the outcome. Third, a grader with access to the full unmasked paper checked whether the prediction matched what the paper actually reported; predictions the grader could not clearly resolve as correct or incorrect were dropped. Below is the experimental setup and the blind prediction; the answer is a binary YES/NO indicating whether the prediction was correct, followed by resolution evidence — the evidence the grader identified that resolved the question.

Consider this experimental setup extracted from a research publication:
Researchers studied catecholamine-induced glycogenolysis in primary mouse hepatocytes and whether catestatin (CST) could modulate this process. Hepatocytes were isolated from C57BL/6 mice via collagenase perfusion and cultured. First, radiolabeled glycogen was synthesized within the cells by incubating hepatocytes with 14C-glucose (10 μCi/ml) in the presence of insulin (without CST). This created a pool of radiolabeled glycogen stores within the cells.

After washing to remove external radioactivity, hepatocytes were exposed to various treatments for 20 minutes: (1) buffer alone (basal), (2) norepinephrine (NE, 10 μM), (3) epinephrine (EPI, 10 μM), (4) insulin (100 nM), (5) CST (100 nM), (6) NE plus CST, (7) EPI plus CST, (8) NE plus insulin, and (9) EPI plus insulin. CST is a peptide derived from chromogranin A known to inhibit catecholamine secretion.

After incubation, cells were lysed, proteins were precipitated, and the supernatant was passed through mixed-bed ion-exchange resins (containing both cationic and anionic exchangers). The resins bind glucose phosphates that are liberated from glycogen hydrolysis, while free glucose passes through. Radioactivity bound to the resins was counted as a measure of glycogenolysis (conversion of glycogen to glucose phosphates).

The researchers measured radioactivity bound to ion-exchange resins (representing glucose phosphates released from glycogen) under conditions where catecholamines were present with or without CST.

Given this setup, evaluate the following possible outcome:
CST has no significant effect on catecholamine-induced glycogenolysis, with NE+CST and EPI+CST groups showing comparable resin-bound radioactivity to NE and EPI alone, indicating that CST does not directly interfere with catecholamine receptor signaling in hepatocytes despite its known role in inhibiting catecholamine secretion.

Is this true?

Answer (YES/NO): NO